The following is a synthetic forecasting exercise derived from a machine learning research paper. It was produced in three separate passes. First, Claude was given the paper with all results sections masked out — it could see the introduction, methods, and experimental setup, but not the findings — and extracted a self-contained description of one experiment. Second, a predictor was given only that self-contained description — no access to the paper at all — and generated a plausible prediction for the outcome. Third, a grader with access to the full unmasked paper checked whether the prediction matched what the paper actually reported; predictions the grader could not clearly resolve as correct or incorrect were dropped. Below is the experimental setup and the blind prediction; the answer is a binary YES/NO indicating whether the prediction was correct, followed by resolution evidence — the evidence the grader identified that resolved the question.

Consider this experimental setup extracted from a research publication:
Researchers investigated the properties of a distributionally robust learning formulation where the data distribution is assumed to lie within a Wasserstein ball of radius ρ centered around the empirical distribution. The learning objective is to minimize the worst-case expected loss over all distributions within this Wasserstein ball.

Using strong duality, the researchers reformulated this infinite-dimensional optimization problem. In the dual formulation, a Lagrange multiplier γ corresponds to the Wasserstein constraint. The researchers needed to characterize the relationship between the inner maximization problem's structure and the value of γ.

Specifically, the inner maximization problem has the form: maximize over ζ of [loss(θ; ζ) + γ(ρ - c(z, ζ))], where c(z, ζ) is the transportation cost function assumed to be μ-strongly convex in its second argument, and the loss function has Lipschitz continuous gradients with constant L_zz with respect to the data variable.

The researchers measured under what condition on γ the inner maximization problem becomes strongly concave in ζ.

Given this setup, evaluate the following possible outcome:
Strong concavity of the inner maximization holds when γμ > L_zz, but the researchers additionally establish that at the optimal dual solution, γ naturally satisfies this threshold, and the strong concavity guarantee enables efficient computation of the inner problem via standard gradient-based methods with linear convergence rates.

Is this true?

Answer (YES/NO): NO